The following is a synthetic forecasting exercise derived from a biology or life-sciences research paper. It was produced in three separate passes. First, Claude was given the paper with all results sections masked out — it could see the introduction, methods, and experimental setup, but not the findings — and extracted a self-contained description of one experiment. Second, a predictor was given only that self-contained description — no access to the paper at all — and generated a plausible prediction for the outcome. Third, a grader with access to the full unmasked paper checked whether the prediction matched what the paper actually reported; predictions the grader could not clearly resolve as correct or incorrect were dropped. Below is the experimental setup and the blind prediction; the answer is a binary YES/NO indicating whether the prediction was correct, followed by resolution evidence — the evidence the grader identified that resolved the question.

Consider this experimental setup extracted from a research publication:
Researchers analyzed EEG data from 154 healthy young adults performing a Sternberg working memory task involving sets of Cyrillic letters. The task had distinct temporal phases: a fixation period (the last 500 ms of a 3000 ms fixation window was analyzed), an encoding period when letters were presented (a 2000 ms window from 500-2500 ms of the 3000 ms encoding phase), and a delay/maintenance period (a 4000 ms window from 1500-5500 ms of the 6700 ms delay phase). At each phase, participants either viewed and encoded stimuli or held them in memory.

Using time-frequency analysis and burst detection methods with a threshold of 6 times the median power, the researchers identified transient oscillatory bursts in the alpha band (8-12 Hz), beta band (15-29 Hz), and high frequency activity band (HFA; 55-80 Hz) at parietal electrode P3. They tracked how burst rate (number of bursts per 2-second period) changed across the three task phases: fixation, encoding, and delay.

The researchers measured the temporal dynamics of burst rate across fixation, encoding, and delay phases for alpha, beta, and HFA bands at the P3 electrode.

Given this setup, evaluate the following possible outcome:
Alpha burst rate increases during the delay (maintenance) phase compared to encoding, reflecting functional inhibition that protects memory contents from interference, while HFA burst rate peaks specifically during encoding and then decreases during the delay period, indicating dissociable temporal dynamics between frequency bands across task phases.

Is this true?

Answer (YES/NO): YES